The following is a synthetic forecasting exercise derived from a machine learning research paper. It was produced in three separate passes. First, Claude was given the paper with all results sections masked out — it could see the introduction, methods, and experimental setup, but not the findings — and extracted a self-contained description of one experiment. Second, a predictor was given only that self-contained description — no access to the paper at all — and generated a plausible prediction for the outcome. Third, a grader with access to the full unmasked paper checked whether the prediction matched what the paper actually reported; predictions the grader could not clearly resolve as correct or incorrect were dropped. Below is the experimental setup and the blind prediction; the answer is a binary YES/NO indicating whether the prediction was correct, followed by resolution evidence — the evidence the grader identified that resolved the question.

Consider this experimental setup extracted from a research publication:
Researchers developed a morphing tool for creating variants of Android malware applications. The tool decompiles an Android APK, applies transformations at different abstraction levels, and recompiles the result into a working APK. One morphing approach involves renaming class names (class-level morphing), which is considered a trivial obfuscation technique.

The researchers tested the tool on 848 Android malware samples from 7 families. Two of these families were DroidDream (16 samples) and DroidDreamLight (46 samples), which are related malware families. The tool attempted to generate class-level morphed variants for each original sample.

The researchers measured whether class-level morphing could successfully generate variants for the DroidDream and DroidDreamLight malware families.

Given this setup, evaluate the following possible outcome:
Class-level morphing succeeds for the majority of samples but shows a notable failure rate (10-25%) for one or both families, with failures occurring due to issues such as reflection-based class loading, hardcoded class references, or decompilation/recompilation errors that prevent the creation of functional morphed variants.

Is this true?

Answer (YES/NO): NO